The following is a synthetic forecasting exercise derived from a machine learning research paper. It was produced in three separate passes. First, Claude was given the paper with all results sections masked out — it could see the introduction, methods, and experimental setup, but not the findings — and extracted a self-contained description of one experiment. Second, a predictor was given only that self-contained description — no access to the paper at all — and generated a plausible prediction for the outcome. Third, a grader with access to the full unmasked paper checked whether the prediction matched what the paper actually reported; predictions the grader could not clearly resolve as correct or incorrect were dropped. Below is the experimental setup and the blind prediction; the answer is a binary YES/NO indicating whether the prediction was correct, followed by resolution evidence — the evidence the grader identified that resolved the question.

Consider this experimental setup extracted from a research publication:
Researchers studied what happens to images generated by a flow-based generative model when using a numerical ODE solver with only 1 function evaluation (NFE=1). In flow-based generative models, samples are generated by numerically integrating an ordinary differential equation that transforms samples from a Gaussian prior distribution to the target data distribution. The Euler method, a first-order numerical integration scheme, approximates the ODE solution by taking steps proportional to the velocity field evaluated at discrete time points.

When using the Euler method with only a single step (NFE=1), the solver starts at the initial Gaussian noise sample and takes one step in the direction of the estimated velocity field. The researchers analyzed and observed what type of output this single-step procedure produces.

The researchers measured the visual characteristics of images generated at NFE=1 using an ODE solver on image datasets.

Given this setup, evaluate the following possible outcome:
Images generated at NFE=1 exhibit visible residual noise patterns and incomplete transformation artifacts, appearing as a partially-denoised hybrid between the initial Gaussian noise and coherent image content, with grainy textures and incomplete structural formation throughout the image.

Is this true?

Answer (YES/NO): NO